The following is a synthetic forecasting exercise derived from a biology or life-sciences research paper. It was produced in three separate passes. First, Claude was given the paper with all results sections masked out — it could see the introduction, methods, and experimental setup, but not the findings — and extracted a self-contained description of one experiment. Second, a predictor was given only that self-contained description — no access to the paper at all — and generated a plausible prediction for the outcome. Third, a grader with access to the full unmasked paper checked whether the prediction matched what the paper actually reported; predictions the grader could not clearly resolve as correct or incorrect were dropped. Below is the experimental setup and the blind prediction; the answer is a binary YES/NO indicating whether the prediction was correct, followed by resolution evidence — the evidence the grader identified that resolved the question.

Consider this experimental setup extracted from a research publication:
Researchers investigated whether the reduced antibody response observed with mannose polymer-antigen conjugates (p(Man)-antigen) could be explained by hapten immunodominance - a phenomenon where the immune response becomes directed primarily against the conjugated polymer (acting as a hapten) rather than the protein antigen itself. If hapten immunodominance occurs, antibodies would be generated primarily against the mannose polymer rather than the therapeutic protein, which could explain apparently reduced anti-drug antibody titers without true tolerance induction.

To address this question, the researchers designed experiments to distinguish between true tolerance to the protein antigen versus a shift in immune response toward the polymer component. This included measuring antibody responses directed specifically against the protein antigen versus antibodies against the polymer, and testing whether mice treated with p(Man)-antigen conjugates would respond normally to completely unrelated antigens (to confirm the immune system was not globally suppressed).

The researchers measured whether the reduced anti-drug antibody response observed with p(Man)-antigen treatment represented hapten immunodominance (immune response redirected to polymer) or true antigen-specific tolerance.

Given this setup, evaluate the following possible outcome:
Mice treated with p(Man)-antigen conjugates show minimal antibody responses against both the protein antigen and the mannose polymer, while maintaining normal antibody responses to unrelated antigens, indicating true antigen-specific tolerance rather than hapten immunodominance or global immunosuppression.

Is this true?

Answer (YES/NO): NO